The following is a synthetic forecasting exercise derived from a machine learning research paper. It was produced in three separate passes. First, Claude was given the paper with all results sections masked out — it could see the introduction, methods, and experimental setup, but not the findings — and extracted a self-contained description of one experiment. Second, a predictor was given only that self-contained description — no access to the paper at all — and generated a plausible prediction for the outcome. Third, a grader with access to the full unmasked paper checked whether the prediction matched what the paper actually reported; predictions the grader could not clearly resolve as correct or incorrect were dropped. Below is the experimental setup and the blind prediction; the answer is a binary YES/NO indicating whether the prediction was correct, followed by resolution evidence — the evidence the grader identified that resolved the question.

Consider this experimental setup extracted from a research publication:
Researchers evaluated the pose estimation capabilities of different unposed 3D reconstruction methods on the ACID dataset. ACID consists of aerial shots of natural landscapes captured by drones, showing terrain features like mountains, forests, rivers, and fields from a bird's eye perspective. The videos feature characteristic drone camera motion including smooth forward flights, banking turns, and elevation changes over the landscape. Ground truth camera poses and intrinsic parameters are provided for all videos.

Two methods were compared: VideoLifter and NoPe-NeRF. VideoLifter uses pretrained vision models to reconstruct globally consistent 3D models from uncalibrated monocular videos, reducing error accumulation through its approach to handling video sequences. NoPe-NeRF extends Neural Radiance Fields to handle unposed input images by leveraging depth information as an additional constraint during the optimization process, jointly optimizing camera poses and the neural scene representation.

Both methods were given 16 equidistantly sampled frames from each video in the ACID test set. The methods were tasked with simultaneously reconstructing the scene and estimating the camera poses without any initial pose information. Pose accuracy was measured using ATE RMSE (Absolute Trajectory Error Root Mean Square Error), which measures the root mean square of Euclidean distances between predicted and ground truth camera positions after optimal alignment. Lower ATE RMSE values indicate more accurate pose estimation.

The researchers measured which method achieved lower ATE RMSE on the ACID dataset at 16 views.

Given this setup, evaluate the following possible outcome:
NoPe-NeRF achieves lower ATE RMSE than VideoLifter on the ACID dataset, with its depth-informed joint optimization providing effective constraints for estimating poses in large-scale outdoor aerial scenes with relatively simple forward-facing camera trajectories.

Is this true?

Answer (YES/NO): NO